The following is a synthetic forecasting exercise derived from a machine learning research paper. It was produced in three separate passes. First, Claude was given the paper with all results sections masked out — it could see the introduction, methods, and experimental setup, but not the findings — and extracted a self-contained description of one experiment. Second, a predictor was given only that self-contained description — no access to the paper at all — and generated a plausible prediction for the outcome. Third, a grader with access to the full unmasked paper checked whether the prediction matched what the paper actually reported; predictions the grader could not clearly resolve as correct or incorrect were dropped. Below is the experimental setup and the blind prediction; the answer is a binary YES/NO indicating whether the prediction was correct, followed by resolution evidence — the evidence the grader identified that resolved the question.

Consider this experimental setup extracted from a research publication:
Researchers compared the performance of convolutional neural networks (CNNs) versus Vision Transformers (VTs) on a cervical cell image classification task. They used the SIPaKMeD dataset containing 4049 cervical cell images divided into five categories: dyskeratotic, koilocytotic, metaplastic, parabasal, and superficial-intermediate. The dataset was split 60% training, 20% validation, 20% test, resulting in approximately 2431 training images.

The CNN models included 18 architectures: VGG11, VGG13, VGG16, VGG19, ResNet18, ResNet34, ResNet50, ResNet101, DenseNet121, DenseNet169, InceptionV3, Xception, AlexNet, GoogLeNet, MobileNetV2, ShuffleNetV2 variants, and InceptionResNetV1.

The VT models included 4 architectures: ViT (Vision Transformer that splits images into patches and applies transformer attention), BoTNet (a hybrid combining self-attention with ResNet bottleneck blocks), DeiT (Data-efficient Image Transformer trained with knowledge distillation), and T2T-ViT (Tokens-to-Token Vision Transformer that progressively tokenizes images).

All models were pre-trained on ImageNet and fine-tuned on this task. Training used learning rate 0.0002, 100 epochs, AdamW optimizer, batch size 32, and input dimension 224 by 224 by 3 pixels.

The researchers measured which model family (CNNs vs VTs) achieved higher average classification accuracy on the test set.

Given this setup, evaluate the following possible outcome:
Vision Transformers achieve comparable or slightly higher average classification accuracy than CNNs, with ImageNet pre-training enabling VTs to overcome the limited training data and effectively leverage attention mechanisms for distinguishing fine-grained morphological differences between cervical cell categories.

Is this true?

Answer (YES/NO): NO